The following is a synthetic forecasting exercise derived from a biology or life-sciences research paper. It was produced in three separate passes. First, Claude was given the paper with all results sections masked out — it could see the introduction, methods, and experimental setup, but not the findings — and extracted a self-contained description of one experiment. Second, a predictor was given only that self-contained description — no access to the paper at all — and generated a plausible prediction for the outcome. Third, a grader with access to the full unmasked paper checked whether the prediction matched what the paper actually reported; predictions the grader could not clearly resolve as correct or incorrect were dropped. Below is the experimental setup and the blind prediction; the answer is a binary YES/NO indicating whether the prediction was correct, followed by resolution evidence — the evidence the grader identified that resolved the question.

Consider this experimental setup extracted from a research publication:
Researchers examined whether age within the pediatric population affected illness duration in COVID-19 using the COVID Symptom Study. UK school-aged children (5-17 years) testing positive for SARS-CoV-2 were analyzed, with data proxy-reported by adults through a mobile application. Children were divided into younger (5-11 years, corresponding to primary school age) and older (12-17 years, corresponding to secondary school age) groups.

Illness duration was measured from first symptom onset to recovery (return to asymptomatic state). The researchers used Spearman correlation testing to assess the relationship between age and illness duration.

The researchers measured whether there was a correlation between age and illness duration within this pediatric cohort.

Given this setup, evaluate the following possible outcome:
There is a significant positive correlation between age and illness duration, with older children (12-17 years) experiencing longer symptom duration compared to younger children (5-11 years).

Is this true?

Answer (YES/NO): YES